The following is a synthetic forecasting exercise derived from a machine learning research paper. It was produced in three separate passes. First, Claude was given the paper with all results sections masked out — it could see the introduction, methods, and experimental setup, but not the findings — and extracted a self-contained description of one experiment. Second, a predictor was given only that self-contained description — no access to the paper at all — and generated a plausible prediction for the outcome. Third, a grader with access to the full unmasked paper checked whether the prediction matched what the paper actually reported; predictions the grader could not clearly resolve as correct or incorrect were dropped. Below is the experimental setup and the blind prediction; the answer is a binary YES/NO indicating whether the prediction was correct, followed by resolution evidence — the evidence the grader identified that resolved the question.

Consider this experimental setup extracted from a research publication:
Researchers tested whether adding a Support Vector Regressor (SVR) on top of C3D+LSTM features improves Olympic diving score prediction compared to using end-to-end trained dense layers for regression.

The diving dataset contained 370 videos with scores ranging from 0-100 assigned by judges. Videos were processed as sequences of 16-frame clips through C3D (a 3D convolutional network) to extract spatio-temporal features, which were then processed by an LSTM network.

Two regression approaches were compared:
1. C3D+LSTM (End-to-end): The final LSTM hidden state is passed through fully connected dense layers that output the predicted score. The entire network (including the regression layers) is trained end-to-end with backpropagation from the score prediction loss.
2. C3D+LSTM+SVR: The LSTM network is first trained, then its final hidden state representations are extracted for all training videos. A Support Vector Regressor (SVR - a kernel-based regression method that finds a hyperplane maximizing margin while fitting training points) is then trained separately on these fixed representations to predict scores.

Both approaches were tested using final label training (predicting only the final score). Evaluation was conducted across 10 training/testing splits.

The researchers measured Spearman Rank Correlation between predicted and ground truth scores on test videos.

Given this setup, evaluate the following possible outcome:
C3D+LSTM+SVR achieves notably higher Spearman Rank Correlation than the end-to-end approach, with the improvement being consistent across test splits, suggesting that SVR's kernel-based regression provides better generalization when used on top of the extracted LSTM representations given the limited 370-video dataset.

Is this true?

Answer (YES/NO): NO